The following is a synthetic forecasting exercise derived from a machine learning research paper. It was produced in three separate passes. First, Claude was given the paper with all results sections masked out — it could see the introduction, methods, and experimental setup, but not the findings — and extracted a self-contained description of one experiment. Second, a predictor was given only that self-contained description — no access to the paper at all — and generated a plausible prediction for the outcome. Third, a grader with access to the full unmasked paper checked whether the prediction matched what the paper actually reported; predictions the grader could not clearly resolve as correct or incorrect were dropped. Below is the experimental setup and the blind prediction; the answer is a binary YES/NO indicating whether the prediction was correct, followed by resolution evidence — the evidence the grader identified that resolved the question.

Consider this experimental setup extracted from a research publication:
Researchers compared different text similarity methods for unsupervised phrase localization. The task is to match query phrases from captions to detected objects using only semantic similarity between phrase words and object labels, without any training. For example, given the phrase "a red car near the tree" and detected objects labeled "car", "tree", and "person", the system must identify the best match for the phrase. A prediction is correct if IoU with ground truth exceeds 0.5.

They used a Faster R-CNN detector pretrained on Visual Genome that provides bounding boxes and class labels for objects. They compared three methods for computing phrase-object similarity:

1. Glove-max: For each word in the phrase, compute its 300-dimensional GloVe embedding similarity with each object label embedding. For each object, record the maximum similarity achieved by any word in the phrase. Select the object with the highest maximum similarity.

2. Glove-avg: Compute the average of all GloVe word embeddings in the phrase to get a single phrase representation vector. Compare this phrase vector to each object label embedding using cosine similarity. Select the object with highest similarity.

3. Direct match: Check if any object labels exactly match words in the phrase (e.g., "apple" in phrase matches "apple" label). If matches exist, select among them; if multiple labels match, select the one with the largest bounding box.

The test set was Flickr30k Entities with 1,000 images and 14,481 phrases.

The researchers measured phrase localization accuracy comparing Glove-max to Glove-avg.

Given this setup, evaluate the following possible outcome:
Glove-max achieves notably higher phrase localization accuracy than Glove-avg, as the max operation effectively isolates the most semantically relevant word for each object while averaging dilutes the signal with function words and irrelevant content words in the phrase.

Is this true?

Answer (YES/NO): NO